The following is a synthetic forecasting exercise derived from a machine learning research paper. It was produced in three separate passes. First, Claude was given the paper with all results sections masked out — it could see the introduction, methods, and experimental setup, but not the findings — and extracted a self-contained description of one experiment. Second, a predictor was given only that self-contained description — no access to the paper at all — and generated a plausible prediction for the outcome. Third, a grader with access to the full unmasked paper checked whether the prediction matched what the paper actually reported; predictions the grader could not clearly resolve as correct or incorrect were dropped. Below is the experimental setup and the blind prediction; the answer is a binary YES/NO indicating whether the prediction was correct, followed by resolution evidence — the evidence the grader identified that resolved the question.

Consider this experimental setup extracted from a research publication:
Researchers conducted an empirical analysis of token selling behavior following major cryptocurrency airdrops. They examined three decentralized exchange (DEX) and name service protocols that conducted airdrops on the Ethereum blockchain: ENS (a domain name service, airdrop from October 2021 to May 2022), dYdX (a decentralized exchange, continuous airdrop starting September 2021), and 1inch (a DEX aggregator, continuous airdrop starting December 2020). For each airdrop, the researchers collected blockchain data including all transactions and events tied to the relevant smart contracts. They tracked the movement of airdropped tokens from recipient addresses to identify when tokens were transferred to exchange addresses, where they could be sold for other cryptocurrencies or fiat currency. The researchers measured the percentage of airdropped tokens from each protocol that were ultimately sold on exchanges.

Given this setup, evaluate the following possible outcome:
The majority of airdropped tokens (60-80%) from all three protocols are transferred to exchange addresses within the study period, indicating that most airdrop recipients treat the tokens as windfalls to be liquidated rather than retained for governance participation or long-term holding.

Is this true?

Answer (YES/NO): NO